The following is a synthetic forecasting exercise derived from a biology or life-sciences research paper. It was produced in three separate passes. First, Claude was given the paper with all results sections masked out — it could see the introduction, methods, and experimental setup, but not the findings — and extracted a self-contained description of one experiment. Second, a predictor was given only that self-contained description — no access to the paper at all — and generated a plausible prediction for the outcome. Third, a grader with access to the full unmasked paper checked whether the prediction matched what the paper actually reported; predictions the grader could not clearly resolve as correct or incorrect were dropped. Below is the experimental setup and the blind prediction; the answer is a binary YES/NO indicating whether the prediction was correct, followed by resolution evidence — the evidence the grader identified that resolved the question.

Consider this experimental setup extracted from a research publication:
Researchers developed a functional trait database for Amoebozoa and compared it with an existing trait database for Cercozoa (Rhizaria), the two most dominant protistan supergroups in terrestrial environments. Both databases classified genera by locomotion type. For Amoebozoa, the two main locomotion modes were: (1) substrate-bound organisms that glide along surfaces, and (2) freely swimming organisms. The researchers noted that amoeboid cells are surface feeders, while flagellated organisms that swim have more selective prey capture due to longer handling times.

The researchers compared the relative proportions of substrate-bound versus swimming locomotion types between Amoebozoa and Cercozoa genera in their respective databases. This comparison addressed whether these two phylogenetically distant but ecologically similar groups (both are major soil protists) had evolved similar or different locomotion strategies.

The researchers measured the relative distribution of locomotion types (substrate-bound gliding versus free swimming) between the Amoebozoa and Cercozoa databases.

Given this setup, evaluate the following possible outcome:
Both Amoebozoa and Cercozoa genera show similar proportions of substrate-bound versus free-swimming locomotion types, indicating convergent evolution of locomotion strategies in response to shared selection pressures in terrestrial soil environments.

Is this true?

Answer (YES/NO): YES